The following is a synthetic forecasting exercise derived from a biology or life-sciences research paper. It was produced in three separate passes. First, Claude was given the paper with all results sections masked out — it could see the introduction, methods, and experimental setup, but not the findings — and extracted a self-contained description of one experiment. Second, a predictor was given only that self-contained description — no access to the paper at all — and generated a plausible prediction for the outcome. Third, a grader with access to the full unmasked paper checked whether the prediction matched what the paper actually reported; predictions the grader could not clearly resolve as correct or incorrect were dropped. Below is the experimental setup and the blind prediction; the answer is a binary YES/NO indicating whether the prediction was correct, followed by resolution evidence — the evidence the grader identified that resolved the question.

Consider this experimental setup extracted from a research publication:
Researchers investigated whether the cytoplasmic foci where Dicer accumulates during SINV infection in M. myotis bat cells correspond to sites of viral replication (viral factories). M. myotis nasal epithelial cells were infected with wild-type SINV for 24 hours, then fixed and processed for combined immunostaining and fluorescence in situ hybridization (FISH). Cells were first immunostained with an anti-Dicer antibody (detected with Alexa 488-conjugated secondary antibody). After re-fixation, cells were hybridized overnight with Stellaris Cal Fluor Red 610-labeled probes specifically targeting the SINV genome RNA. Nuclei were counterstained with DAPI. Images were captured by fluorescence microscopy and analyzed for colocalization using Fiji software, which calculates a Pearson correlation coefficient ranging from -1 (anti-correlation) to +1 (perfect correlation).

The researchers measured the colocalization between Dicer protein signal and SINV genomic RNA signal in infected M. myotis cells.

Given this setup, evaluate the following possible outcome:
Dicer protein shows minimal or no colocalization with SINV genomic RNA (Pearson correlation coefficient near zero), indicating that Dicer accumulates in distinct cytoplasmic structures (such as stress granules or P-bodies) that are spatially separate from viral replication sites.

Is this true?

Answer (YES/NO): NO